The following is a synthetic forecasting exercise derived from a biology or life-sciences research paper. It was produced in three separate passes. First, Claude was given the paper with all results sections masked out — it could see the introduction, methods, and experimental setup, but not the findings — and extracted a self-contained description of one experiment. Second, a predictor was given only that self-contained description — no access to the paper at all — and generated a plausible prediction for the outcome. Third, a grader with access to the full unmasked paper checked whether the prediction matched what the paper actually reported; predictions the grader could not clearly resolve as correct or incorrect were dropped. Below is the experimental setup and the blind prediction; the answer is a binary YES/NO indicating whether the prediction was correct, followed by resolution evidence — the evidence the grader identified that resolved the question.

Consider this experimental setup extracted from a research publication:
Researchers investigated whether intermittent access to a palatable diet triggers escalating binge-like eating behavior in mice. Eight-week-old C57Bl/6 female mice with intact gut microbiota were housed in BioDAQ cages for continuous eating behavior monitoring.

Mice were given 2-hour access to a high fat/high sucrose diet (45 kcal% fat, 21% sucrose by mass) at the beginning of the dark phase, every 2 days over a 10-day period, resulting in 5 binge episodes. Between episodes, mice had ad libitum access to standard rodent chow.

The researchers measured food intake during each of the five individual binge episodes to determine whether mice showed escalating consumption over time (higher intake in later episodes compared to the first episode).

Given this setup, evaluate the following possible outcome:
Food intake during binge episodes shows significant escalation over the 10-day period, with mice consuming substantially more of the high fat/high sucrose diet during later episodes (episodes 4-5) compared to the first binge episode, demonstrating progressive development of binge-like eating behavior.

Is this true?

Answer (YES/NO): YES